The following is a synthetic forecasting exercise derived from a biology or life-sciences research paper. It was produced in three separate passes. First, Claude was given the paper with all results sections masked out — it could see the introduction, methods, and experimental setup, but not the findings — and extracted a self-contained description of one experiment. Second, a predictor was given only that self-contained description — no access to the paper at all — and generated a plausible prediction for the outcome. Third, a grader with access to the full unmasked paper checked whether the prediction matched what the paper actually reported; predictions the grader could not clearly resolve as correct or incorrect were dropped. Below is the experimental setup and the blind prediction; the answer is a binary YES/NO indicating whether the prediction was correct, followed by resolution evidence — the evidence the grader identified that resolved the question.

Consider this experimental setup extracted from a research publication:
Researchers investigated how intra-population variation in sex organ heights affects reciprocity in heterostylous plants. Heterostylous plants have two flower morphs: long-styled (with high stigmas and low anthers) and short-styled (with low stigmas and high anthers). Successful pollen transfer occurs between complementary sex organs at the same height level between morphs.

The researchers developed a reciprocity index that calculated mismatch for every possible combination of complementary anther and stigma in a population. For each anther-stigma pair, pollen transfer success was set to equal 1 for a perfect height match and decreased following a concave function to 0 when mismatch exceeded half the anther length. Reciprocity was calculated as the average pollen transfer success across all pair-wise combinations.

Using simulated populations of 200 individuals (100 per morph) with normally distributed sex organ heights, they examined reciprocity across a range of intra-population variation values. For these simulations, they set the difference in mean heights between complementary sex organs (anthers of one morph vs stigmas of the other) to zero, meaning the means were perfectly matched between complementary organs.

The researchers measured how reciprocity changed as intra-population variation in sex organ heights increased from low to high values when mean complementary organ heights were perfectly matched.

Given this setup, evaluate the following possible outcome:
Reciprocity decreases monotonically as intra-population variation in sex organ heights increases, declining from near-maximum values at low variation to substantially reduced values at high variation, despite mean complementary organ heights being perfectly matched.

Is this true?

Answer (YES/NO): YES